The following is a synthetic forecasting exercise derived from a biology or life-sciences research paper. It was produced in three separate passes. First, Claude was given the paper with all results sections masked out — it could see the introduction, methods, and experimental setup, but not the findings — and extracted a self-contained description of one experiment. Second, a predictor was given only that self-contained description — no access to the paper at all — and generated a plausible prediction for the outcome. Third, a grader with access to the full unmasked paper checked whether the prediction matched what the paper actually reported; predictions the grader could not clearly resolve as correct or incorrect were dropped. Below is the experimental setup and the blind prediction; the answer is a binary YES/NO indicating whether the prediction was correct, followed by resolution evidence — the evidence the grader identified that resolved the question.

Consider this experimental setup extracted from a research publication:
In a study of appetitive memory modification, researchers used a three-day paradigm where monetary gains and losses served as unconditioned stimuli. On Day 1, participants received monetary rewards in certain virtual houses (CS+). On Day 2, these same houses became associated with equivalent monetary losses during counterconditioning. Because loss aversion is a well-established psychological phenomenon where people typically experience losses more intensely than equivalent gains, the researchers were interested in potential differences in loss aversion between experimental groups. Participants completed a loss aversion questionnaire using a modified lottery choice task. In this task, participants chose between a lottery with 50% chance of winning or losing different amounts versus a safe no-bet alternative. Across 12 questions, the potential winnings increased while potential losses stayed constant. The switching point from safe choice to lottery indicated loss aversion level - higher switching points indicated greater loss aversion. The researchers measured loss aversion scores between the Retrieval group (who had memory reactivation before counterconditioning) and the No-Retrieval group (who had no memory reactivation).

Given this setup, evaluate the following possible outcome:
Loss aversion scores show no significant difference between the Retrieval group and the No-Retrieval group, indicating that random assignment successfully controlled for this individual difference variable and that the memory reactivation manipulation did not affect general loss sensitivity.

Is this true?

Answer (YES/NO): YES